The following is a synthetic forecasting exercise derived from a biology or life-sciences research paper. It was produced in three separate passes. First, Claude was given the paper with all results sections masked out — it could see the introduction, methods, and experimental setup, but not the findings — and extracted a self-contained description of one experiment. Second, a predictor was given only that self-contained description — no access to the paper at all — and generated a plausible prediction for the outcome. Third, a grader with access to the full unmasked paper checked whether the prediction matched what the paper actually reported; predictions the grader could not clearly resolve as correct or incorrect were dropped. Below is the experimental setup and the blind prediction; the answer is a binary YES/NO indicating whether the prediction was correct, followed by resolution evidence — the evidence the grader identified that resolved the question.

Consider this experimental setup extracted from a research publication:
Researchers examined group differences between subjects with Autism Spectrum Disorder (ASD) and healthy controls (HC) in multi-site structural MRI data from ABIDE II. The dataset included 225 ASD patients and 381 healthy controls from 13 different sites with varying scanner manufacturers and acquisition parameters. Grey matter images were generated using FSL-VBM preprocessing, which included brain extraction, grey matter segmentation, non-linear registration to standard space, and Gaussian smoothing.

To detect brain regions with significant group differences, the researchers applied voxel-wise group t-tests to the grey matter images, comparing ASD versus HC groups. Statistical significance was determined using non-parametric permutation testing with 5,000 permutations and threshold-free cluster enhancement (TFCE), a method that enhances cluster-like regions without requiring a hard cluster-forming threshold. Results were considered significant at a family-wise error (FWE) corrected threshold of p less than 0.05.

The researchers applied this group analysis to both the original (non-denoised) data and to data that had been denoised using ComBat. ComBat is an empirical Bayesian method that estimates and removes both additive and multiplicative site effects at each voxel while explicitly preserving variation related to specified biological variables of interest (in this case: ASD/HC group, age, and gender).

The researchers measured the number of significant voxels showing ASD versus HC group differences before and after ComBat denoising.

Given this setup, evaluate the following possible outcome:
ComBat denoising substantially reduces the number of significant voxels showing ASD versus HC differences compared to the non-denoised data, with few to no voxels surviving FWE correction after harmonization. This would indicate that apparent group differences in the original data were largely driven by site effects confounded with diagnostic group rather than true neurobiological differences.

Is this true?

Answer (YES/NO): NO